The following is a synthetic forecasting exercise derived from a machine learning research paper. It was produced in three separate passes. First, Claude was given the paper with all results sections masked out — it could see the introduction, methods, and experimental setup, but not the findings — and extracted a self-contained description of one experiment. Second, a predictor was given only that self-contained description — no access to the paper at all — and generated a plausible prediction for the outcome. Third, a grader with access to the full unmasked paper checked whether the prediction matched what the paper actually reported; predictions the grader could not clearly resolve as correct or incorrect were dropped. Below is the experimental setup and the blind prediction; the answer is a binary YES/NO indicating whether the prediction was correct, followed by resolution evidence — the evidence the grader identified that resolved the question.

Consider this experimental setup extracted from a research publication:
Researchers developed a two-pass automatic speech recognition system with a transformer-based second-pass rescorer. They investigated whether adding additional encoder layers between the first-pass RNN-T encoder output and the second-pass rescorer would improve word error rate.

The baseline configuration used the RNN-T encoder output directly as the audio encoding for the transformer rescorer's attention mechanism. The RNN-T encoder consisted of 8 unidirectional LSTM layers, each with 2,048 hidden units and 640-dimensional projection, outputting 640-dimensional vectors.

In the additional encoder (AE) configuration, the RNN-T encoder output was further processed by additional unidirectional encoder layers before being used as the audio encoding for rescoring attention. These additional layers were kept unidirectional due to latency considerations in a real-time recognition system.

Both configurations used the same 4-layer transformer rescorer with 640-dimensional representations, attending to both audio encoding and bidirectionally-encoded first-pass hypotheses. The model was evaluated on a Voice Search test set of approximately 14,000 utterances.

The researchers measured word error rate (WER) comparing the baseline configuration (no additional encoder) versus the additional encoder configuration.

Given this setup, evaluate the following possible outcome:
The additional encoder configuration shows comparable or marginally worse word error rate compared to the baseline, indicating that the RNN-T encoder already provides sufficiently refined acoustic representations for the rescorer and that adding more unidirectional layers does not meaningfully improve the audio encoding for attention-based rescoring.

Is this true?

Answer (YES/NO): NO